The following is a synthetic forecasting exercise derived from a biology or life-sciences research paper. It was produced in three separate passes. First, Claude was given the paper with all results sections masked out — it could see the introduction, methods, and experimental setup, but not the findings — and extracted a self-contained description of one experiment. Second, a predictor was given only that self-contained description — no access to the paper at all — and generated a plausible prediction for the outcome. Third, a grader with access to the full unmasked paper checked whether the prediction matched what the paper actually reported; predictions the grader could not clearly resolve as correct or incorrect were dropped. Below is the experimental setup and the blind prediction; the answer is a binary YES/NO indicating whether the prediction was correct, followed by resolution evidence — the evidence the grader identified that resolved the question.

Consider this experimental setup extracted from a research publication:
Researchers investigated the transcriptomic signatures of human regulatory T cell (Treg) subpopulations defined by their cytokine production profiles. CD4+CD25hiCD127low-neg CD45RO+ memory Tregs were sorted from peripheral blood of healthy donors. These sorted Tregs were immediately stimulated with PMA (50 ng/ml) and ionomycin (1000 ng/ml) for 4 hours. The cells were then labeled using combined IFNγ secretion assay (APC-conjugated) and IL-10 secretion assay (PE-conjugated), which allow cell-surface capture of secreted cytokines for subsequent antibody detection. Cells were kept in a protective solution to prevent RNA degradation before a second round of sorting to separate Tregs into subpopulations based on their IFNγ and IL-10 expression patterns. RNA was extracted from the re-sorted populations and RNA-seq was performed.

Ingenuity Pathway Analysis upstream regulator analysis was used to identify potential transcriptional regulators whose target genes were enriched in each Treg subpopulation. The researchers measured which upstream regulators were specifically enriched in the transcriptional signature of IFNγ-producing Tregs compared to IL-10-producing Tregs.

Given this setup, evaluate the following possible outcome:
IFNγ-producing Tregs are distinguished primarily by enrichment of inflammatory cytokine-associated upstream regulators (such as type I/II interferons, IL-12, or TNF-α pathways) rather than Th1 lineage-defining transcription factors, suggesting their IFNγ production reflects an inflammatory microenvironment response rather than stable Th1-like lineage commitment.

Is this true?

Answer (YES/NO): NO